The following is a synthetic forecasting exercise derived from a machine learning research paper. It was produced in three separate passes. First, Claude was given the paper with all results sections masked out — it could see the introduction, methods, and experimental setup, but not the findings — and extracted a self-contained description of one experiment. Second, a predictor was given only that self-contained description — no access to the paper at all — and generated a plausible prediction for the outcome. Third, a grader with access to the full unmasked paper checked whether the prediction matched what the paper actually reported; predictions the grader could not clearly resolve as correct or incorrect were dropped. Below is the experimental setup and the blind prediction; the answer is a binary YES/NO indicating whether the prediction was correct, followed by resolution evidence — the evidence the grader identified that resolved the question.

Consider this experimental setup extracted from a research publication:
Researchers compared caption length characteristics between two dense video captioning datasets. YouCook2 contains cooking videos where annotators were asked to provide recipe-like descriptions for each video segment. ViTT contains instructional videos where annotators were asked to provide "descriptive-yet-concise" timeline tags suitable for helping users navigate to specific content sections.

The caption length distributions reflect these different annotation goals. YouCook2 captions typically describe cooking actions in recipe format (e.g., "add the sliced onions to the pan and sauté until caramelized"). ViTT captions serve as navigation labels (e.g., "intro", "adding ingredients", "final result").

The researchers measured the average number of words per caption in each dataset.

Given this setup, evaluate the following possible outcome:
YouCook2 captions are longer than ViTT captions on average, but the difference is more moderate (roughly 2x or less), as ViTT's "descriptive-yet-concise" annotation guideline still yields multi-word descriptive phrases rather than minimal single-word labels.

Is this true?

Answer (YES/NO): NO